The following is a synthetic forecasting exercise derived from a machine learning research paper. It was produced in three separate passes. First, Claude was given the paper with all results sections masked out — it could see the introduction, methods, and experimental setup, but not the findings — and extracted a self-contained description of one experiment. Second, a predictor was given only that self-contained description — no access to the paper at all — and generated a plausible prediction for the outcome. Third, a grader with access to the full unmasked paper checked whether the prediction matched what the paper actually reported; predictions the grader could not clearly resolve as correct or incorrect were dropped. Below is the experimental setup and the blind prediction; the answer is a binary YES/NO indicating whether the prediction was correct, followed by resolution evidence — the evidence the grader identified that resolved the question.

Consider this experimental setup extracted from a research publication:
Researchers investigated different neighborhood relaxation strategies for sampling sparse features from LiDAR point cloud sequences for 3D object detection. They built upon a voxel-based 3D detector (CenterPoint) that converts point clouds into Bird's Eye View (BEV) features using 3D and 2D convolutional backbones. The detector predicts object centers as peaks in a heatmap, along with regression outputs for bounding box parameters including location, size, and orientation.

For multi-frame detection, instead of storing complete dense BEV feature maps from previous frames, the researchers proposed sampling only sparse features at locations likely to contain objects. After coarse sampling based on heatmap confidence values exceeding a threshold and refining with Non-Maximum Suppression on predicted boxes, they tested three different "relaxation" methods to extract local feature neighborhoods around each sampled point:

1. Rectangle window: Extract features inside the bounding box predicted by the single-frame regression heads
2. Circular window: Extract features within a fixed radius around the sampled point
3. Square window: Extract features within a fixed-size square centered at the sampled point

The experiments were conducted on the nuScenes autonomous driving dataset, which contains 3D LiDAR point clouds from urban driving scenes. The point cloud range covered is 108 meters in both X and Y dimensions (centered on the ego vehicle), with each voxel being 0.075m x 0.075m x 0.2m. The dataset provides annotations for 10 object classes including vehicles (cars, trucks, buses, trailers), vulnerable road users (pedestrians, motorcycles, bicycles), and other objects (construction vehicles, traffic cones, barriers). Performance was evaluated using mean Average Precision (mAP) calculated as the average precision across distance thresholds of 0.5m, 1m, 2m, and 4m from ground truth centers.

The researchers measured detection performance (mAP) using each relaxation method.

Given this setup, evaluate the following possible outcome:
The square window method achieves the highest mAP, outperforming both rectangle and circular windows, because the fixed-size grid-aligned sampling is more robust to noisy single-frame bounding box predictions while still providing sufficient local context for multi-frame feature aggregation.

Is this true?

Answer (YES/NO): YES